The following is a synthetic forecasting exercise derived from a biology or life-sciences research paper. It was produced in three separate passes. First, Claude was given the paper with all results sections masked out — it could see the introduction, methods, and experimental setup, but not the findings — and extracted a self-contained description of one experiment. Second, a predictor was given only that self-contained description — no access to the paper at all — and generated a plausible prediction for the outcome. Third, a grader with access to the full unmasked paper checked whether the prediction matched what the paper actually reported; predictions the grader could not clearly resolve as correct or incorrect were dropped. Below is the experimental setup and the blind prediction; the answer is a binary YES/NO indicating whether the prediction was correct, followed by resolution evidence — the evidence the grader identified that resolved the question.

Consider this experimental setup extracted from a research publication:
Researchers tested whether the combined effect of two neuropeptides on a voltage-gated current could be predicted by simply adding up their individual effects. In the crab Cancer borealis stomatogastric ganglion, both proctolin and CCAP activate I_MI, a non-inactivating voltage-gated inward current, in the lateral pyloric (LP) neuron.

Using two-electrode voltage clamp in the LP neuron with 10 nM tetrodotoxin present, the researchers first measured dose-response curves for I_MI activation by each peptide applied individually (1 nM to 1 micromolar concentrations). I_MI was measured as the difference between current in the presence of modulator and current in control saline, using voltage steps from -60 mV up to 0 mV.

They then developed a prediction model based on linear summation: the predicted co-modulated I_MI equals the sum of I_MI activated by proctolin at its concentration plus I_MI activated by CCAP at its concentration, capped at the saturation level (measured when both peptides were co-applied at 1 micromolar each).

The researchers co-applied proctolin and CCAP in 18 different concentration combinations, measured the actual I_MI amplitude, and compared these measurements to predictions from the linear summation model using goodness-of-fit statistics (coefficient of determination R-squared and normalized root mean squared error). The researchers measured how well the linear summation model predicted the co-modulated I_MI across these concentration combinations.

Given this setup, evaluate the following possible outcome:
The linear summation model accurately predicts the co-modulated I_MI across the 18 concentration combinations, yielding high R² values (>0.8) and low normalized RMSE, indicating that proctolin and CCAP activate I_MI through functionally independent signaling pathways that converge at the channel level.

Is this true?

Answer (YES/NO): NO